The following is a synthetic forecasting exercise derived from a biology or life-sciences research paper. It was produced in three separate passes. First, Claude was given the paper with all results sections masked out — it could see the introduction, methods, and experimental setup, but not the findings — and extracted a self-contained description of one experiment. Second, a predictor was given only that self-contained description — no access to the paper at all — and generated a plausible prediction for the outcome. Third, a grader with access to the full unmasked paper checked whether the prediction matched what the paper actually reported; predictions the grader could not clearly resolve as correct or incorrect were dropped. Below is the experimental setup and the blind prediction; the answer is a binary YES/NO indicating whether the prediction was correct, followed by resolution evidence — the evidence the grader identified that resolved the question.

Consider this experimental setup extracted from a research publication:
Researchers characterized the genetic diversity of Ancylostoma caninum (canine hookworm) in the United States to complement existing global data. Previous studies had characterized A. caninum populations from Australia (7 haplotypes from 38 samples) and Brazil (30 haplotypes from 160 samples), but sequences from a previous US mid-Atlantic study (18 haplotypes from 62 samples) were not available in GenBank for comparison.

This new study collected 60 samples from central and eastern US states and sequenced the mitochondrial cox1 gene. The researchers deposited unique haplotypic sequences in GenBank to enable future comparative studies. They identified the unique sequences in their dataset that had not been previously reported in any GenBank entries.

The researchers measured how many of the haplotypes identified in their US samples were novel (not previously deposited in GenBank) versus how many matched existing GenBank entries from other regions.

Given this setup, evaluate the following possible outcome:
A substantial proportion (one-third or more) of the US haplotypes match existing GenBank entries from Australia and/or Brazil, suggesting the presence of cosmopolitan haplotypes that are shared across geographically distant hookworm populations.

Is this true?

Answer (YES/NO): NO